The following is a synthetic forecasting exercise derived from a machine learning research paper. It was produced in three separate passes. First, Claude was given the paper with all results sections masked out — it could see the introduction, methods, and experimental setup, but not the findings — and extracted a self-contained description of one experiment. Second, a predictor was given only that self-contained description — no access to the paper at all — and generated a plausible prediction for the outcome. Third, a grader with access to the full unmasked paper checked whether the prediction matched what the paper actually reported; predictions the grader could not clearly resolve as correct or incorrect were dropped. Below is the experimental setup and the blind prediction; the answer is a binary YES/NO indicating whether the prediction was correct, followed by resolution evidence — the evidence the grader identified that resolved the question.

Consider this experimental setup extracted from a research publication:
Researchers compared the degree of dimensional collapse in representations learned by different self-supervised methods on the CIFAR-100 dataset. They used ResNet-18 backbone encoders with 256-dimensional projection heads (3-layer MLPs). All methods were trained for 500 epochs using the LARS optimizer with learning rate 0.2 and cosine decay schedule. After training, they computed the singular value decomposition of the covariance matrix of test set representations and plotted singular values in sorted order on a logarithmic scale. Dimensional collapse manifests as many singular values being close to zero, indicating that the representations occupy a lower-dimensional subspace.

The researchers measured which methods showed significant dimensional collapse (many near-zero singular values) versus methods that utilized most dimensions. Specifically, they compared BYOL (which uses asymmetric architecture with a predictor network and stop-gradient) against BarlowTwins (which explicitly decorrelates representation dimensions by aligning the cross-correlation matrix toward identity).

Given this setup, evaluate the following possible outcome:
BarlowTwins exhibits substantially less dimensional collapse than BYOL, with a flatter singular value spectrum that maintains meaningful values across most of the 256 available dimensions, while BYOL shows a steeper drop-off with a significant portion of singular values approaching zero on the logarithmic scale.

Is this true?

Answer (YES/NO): YES